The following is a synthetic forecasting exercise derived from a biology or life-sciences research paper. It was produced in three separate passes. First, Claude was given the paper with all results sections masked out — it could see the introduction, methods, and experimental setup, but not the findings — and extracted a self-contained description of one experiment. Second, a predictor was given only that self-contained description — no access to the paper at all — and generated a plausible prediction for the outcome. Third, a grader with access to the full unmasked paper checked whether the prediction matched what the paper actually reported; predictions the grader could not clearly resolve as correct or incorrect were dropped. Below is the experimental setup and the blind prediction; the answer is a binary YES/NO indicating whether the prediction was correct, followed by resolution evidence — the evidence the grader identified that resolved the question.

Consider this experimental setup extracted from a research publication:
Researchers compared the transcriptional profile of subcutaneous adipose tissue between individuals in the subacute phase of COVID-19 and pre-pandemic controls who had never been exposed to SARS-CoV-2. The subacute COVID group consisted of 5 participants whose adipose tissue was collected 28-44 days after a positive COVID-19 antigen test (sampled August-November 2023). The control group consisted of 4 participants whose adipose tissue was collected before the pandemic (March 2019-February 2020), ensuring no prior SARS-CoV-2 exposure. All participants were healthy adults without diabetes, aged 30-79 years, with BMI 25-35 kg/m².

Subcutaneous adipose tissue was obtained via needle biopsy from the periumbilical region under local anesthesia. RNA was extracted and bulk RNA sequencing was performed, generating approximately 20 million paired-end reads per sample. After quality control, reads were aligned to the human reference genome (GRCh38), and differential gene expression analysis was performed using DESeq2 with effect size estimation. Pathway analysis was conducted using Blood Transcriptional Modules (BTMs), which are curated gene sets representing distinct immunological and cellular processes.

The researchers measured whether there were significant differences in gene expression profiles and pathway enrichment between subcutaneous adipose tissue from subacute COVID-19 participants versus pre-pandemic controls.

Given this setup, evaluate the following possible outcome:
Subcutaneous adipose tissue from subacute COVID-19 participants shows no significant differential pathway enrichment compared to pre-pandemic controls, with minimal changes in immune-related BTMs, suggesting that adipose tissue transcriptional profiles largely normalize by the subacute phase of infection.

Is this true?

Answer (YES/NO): NO